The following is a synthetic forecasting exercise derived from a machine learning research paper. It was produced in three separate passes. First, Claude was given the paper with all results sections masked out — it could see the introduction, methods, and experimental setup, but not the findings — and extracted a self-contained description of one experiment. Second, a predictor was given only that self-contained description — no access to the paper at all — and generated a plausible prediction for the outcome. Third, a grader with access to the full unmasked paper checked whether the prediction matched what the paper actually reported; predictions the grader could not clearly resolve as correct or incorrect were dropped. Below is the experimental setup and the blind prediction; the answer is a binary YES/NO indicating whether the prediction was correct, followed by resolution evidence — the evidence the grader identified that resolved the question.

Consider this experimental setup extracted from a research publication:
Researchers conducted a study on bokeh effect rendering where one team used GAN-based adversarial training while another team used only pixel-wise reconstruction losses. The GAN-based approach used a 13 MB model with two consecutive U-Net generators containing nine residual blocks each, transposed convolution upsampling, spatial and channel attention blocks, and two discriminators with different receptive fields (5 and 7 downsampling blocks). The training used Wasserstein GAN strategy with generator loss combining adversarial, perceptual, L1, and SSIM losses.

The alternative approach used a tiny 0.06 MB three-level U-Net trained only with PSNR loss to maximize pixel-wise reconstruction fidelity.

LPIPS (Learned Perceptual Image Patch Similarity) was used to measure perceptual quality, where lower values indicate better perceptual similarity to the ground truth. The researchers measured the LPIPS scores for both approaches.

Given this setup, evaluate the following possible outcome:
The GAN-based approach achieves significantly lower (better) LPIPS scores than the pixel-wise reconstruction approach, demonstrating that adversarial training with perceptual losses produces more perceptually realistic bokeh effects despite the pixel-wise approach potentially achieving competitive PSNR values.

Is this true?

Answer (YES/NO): YES